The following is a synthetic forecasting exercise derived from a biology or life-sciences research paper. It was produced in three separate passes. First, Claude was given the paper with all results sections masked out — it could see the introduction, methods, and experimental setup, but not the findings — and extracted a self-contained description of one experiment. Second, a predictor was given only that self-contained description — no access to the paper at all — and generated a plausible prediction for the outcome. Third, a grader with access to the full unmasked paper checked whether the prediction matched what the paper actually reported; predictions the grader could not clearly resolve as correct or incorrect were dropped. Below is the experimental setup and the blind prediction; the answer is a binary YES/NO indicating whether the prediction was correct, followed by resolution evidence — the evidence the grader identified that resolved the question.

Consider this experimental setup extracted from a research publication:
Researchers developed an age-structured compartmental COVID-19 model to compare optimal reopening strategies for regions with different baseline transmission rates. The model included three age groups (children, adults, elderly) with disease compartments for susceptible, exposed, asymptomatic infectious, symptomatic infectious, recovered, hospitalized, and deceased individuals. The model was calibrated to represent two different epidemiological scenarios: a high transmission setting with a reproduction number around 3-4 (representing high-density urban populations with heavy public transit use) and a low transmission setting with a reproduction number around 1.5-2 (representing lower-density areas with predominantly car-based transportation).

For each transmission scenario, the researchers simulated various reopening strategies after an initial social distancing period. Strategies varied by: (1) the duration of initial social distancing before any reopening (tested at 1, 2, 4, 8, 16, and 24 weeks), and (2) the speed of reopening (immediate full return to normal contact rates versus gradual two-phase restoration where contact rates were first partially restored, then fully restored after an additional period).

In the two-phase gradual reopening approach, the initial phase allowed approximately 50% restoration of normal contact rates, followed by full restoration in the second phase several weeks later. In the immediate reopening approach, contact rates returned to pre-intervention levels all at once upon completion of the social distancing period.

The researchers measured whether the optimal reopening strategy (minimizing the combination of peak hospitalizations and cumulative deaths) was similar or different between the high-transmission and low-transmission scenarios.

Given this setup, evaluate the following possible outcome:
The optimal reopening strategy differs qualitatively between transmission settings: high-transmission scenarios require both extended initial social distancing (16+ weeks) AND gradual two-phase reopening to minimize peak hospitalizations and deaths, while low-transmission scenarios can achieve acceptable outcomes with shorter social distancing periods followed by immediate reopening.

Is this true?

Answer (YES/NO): NO